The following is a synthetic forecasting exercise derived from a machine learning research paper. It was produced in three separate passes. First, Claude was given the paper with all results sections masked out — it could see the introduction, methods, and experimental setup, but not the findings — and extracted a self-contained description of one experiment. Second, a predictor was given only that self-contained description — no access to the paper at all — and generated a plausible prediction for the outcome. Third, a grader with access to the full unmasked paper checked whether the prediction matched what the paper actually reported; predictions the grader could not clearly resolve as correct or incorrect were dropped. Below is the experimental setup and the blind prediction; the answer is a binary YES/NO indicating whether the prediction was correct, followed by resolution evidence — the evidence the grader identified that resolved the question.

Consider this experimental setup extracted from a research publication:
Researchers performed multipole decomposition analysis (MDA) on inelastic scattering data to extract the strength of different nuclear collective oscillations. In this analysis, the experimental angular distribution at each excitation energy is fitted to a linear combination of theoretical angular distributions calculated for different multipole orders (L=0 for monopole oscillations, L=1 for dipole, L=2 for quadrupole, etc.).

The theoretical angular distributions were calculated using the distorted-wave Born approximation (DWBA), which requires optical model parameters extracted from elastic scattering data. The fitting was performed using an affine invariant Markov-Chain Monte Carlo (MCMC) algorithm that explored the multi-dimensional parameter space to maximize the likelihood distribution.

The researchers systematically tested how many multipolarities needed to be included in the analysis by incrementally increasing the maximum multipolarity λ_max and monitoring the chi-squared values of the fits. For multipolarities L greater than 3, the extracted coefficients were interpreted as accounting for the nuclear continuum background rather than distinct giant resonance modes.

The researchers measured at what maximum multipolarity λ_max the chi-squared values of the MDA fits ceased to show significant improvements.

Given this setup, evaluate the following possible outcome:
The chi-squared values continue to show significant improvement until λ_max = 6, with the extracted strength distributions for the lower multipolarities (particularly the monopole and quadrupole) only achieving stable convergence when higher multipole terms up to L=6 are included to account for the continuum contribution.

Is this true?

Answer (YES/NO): NO